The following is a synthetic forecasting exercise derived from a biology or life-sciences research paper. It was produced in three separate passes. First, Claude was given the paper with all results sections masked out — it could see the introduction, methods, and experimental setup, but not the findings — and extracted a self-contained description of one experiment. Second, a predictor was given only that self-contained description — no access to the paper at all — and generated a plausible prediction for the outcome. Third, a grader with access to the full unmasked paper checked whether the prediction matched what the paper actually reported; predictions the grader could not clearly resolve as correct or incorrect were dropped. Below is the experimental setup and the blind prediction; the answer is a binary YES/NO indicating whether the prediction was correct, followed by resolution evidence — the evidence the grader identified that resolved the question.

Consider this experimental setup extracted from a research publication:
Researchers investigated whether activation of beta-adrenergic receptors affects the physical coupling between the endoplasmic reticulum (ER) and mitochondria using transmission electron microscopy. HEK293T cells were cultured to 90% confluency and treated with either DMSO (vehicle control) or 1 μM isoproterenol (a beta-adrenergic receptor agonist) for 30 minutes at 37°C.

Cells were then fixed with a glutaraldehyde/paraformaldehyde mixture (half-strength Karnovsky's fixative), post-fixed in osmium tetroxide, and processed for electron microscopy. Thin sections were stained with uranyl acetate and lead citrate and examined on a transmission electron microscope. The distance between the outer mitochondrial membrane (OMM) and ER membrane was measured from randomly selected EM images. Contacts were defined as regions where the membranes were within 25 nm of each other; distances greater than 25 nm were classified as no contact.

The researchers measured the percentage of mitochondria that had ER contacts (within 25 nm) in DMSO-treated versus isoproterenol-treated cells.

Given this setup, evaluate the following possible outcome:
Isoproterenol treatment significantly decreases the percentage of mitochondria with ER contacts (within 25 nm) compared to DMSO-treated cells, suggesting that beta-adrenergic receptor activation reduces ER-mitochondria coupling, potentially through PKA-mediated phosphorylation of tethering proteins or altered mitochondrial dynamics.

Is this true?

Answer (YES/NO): NO